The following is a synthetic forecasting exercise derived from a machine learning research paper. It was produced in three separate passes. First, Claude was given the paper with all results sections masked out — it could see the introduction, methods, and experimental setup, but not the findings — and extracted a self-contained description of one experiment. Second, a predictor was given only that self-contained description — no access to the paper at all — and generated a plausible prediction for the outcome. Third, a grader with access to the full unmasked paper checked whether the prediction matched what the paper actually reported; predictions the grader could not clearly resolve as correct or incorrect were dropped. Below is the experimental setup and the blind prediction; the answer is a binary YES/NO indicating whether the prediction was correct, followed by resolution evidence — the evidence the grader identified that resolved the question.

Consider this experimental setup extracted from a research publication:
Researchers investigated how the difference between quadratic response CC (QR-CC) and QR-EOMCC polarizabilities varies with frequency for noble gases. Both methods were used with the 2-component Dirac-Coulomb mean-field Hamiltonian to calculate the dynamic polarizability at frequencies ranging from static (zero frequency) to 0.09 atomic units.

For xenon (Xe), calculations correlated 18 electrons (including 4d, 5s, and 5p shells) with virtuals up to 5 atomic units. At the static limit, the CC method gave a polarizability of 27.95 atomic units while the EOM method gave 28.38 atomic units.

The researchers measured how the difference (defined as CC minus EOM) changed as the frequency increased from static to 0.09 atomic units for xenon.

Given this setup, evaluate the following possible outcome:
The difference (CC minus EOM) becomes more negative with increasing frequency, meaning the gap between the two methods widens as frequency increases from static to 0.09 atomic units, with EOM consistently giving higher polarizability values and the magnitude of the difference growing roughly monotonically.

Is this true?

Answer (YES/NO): YES